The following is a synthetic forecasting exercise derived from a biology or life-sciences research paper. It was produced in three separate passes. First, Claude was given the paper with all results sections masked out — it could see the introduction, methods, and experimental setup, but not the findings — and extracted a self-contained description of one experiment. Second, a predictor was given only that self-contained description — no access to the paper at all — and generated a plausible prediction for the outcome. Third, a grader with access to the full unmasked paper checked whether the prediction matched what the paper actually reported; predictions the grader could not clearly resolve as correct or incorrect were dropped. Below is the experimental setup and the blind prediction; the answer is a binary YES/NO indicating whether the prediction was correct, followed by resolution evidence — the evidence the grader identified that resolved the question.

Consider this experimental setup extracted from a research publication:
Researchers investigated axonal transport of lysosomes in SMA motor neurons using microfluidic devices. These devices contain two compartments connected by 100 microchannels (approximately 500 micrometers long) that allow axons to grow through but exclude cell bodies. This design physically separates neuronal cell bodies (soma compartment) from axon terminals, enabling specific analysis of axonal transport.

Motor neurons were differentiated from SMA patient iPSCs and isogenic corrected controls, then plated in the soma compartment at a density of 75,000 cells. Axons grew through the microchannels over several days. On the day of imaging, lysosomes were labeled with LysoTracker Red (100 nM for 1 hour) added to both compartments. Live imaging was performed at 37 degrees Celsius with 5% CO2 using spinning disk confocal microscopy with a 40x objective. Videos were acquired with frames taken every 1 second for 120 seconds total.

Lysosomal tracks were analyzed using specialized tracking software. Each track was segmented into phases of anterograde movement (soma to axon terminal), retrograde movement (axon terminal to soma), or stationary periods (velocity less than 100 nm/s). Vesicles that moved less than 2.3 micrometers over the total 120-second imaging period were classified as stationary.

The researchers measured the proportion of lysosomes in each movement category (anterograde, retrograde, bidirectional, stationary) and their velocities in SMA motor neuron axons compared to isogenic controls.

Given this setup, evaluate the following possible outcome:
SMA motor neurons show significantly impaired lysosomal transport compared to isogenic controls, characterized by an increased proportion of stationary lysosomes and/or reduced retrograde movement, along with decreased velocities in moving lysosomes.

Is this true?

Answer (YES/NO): NO